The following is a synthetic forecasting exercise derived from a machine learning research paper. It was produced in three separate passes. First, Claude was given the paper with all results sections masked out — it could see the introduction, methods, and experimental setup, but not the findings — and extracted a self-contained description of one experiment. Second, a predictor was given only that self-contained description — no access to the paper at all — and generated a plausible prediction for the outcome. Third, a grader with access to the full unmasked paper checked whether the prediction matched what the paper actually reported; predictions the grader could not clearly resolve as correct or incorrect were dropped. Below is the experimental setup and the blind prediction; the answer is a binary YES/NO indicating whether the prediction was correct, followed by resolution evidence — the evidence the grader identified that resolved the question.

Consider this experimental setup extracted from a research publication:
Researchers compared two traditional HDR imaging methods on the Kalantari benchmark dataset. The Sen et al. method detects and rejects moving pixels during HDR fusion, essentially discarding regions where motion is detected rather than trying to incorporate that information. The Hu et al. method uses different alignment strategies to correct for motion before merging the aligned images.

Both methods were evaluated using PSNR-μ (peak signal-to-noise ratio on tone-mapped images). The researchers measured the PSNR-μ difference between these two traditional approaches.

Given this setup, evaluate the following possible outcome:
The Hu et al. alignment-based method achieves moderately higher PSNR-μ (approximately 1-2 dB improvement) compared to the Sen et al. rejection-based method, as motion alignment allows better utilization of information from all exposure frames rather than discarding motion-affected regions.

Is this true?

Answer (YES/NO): NO